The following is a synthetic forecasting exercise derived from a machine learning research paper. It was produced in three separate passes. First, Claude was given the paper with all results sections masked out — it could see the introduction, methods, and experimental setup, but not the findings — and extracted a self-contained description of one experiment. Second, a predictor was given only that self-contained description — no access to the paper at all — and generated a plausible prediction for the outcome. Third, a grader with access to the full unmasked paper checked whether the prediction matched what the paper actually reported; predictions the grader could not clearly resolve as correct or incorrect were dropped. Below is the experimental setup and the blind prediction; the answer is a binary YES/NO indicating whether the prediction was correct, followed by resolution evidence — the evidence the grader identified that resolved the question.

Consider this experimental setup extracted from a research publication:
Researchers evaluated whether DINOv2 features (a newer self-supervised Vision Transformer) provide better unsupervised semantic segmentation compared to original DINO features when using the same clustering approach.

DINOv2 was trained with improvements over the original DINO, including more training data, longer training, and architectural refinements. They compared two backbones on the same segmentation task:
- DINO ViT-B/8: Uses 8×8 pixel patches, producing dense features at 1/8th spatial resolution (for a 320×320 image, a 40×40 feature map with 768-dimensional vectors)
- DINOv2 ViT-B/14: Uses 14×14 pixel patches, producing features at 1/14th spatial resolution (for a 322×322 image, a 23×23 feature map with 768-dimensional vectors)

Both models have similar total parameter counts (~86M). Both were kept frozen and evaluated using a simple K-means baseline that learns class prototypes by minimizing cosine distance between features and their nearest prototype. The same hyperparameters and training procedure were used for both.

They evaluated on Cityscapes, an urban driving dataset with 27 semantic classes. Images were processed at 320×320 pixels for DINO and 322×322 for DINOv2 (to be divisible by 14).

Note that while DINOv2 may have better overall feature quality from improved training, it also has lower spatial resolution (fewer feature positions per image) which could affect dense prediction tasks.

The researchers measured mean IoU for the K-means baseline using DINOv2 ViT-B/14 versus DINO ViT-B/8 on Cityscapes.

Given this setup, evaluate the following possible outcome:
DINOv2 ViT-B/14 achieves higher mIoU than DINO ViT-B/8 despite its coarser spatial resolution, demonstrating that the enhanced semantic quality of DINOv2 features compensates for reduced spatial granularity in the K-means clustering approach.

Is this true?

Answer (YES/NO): NO